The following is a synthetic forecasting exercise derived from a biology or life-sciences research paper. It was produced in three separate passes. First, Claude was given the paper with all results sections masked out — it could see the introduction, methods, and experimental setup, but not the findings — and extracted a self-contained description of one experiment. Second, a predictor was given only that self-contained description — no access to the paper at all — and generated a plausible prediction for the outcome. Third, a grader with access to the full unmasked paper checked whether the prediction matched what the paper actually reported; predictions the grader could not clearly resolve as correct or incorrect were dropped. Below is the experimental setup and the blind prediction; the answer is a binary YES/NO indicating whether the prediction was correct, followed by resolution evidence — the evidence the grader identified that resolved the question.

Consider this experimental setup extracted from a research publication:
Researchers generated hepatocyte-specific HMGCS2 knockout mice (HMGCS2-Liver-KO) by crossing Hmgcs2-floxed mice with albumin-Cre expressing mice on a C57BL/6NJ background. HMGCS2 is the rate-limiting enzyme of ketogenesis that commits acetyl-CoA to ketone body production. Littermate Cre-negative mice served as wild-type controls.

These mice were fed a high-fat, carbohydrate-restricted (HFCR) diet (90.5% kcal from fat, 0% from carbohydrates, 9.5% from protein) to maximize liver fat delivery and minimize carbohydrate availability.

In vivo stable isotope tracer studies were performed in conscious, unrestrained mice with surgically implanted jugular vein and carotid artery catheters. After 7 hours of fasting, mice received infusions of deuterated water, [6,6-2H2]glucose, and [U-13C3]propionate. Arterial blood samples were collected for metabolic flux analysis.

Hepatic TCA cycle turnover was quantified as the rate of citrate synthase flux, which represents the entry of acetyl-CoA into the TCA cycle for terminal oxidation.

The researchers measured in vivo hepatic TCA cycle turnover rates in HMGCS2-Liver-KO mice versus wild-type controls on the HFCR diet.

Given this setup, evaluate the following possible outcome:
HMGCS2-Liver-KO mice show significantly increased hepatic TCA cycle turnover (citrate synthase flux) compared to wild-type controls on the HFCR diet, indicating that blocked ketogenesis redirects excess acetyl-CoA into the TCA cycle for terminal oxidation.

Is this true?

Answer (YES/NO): YES